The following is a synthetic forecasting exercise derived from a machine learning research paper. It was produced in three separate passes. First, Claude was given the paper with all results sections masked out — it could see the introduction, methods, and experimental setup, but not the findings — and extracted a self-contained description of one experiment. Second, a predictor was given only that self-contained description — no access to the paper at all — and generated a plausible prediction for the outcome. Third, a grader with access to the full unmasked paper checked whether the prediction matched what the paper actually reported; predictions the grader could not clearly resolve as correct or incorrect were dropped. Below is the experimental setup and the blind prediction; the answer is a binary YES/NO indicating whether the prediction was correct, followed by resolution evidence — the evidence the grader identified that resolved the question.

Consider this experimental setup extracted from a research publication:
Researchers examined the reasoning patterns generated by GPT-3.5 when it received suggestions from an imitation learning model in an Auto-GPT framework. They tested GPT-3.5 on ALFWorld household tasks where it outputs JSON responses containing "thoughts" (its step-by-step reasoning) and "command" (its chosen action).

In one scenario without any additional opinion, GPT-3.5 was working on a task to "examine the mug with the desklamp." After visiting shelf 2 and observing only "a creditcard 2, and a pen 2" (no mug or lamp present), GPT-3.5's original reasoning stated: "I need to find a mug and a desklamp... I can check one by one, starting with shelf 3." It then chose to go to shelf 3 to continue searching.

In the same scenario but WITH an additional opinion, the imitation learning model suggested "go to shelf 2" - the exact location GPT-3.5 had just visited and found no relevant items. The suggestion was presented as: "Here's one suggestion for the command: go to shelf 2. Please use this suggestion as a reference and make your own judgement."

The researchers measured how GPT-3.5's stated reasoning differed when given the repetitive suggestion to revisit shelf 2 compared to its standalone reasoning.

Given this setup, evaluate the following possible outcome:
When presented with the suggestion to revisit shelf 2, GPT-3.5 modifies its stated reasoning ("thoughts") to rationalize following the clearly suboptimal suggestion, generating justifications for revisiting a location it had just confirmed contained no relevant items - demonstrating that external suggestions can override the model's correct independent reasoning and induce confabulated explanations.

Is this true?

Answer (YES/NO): YES